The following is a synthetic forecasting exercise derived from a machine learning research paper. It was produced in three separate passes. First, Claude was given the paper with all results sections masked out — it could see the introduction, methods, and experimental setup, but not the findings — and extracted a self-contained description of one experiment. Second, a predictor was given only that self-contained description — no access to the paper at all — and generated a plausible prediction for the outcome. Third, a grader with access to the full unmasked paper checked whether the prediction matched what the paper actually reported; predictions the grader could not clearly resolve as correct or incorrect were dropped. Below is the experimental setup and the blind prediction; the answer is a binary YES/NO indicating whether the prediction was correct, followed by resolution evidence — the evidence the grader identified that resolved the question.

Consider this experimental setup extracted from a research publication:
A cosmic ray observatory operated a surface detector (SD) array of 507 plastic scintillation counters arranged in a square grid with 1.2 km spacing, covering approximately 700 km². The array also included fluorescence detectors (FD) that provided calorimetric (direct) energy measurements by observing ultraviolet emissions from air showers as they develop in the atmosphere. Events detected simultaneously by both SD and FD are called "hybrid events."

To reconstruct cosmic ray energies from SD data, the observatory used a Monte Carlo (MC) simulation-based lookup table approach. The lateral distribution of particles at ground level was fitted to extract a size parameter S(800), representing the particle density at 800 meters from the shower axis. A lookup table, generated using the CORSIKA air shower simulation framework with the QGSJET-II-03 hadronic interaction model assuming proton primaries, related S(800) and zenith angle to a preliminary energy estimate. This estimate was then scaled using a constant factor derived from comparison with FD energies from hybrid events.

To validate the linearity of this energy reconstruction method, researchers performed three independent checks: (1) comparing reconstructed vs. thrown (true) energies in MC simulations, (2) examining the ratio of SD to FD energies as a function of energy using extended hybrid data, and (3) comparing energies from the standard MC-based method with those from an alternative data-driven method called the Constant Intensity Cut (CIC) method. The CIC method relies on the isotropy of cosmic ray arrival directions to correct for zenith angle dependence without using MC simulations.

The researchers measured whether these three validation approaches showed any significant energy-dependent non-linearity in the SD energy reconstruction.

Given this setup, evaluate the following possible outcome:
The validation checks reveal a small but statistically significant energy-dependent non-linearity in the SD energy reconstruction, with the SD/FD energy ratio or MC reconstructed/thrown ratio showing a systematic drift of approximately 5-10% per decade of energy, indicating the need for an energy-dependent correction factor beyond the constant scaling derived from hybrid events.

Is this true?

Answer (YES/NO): NO